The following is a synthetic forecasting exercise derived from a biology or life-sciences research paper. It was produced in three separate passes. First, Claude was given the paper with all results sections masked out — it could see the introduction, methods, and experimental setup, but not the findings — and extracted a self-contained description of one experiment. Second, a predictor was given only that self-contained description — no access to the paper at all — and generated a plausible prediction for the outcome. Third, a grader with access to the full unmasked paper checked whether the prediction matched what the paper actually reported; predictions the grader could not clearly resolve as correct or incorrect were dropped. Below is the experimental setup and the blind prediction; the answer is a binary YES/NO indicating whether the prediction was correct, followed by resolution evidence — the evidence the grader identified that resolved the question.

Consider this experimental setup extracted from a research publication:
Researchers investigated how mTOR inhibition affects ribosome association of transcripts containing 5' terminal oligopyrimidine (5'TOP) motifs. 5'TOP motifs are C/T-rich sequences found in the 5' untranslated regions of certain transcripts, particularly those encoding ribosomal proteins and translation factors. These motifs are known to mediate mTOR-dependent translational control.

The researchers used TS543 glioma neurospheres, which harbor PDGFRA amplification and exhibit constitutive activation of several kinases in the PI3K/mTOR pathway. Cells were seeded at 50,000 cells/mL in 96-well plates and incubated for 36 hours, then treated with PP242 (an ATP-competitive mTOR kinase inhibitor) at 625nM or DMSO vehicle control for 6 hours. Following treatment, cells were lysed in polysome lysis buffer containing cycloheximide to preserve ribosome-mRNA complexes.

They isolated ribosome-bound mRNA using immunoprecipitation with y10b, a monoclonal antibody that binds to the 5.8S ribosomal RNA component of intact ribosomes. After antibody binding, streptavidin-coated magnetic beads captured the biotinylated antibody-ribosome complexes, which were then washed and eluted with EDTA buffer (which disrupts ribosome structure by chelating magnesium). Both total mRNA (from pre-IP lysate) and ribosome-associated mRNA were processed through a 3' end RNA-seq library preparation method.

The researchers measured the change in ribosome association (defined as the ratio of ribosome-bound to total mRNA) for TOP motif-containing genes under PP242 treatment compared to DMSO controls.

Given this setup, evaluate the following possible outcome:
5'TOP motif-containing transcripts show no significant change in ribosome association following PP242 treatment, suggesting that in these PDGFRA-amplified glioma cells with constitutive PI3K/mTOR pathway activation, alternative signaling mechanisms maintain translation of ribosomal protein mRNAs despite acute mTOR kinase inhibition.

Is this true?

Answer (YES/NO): NO